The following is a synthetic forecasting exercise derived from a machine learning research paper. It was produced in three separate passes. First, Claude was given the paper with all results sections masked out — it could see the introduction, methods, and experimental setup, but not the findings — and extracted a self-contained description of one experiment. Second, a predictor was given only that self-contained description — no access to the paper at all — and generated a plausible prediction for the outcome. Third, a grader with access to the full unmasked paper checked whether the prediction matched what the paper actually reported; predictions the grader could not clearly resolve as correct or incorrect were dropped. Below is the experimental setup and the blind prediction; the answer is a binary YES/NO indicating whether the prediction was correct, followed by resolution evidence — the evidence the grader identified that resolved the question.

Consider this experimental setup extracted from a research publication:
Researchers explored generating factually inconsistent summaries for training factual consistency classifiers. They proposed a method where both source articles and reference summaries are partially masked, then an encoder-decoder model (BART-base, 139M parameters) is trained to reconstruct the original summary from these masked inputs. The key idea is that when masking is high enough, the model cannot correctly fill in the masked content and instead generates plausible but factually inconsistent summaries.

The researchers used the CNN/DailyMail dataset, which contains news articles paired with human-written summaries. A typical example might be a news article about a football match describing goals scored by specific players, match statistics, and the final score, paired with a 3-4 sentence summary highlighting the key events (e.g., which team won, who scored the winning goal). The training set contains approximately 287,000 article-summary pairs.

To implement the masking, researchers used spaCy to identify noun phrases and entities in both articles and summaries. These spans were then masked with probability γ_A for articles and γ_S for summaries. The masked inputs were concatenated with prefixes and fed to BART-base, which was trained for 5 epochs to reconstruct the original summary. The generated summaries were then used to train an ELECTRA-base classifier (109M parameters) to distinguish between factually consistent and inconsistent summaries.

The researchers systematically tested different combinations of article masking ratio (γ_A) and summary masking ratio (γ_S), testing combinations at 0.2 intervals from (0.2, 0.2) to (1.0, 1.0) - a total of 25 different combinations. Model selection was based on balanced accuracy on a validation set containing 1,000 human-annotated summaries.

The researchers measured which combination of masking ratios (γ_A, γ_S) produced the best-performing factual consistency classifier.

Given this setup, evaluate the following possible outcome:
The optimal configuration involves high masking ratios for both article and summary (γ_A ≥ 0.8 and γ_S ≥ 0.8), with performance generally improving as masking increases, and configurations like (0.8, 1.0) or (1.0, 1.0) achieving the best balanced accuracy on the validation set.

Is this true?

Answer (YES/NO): NO